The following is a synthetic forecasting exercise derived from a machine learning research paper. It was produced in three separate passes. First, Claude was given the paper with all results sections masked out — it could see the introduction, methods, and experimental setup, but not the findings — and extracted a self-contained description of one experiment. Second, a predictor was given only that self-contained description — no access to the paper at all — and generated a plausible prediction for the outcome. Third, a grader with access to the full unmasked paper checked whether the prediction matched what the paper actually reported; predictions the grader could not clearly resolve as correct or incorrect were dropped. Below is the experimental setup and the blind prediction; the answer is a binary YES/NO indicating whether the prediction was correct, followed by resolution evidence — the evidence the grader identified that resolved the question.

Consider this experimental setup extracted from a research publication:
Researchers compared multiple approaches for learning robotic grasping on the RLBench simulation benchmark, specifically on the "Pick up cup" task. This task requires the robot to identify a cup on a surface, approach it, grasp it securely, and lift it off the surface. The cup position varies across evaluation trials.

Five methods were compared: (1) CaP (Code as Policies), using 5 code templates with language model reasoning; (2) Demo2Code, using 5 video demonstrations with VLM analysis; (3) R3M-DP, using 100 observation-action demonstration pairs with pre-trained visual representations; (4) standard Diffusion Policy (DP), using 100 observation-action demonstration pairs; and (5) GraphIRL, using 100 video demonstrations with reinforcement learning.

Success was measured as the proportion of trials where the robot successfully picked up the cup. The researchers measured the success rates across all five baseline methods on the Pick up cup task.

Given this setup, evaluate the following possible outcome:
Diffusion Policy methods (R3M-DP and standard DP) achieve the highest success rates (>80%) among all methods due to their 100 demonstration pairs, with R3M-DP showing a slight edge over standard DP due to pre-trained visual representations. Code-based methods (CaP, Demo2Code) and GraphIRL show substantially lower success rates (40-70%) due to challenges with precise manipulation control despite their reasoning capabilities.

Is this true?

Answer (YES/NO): NO